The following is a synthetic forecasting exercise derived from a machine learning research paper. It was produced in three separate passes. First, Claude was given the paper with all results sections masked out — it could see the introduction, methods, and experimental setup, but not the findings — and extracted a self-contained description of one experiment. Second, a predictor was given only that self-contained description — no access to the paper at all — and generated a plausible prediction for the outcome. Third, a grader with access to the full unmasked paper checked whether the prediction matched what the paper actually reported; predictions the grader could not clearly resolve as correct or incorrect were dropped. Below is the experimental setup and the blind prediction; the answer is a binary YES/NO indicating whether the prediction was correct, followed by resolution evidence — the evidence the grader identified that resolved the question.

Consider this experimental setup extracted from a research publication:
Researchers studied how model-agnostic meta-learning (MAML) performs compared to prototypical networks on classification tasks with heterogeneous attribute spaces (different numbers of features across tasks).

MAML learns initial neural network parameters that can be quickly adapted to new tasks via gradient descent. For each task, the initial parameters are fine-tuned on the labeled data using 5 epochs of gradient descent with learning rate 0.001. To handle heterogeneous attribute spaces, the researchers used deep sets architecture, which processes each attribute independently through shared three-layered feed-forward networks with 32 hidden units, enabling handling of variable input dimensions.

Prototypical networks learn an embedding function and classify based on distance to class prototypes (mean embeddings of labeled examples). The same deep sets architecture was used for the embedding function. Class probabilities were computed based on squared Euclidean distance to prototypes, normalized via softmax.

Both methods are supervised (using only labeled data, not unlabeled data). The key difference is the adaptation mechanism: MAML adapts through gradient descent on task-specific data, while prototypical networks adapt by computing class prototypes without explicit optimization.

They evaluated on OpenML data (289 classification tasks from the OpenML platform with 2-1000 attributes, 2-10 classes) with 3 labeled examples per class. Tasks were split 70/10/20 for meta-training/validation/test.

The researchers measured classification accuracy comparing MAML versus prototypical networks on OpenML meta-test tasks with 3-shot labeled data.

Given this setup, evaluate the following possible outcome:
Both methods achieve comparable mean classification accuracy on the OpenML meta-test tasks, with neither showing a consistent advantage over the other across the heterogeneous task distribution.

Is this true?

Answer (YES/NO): YES